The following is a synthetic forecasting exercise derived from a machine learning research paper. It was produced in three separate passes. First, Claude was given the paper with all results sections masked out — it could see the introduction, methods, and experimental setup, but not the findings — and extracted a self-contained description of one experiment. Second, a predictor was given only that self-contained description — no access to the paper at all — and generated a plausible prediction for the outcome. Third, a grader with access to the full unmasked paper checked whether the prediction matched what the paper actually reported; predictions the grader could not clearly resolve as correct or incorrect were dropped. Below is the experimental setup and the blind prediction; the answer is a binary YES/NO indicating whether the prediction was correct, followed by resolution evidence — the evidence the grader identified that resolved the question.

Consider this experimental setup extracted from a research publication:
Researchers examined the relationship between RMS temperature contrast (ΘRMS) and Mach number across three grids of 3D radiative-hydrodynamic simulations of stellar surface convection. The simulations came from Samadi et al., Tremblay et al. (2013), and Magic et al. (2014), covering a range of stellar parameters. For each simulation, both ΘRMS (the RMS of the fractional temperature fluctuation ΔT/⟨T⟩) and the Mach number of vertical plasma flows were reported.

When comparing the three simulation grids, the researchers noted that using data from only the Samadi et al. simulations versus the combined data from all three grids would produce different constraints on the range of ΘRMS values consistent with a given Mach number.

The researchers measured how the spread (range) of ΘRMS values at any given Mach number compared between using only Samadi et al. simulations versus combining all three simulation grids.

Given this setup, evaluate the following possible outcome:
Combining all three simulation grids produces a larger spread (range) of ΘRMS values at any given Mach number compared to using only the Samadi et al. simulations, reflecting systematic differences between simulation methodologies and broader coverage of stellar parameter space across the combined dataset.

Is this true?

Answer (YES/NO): YES